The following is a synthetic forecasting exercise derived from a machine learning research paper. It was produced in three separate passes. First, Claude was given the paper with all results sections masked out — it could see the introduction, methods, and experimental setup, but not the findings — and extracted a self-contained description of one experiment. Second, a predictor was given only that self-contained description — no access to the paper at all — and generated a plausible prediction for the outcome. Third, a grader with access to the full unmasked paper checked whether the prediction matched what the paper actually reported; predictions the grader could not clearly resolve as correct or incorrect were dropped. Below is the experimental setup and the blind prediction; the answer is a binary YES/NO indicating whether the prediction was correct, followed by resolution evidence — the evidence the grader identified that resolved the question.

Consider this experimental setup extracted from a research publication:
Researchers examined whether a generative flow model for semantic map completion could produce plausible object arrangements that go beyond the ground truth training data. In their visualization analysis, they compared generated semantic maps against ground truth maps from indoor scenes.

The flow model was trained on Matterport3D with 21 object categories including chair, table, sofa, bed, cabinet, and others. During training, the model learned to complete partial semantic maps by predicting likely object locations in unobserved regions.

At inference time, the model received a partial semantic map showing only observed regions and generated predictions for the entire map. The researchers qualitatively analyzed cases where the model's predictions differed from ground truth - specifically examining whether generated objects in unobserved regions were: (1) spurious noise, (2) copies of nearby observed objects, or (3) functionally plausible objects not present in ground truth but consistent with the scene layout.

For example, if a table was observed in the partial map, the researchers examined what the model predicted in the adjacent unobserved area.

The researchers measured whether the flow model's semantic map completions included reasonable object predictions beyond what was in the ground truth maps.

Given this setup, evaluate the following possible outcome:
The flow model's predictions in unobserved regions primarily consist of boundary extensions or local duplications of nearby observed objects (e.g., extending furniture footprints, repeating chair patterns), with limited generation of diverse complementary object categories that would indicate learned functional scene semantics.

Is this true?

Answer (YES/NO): NO